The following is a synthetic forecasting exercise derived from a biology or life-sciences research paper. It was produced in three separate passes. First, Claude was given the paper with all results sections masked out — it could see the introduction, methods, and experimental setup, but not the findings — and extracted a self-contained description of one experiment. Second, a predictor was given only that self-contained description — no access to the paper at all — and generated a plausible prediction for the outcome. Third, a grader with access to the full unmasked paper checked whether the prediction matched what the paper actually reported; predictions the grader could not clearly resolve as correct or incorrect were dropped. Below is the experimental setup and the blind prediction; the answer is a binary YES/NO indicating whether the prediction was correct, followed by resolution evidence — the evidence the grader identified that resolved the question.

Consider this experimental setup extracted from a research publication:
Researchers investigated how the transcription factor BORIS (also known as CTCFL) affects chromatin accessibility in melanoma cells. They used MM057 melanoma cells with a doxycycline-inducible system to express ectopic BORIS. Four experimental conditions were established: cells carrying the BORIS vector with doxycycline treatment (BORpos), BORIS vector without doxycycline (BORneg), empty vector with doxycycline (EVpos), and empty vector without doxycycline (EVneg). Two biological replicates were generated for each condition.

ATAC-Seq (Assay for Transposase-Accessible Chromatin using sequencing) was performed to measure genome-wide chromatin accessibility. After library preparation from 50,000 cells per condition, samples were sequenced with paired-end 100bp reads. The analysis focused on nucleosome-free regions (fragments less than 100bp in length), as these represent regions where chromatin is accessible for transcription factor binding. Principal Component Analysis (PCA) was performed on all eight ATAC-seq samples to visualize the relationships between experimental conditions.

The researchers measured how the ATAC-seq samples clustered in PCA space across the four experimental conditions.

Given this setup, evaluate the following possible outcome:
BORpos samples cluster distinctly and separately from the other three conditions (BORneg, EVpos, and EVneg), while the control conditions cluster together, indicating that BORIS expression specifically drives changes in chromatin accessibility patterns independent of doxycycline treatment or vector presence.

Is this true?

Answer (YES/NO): YES